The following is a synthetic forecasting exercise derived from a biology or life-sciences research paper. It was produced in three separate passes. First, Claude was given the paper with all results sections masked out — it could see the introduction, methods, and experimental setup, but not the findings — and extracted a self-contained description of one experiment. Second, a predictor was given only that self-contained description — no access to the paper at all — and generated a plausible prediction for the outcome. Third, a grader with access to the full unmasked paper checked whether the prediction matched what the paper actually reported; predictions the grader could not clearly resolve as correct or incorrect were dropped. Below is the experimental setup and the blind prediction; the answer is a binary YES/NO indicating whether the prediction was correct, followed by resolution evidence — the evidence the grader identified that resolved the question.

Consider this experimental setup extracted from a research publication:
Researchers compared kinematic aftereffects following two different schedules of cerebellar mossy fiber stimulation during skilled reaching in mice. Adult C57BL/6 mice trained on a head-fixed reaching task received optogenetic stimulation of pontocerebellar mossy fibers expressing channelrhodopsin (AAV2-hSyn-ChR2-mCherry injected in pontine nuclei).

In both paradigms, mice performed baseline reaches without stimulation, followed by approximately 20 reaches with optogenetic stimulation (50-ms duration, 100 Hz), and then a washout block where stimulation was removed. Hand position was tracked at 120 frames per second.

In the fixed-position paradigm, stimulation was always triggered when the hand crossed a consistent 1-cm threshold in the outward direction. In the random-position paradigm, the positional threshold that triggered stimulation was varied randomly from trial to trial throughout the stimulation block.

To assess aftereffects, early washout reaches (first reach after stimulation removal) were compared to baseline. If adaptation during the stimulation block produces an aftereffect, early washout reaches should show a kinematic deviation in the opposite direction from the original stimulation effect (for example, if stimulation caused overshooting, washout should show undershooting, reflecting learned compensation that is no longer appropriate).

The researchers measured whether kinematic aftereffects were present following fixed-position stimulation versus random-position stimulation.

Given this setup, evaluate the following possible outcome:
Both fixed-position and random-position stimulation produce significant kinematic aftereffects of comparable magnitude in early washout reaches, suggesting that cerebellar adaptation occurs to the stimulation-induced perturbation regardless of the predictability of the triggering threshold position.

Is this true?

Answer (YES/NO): NO